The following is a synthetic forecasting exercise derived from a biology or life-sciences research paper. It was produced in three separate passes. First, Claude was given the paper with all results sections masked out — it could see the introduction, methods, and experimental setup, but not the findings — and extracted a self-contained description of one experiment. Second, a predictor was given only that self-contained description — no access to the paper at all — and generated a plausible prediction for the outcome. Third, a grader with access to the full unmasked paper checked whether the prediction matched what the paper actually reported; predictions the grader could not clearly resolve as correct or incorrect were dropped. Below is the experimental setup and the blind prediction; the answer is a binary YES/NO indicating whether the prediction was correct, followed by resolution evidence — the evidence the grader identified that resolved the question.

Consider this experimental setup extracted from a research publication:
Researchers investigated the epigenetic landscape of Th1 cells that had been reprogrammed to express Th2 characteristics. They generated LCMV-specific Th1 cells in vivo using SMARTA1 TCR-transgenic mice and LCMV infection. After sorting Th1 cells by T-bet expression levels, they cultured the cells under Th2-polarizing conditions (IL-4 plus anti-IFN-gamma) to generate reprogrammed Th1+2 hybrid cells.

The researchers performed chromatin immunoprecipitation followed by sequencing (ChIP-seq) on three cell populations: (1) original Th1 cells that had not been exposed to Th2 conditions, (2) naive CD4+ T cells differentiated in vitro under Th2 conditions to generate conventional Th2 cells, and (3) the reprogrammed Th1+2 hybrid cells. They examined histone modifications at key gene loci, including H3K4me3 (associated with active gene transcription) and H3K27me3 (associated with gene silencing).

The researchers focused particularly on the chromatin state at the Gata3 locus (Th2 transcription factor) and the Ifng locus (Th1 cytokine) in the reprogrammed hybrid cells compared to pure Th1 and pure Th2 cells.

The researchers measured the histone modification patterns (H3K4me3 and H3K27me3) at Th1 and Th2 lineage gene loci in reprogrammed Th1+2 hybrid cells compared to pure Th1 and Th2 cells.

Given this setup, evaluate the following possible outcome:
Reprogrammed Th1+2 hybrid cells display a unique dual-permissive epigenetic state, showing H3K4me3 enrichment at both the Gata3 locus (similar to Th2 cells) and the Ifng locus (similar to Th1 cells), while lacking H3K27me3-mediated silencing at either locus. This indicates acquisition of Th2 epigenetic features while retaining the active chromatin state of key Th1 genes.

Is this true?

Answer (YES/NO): NO